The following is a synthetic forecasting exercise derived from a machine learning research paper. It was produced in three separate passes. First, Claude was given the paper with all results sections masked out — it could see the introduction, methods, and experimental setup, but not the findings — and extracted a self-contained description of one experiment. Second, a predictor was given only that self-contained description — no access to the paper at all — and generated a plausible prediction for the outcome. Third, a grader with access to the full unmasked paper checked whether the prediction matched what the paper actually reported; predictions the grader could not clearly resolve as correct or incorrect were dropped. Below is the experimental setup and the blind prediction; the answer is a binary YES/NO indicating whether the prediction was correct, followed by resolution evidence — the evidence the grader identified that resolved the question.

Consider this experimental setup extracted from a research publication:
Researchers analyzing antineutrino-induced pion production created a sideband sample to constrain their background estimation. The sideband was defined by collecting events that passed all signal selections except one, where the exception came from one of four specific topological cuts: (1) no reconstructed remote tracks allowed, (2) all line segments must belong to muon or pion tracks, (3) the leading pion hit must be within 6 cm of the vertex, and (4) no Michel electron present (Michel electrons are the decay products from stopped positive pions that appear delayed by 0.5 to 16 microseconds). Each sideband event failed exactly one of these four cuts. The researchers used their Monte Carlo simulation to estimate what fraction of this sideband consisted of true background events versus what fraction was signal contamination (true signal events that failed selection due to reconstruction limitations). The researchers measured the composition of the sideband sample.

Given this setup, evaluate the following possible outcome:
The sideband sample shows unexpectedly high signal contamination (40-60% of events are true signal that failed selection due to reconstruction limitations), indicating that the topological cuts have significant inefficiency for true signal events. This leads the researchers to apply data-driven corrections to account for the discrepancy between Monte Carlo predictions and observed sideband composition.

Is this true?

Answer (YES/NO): NO